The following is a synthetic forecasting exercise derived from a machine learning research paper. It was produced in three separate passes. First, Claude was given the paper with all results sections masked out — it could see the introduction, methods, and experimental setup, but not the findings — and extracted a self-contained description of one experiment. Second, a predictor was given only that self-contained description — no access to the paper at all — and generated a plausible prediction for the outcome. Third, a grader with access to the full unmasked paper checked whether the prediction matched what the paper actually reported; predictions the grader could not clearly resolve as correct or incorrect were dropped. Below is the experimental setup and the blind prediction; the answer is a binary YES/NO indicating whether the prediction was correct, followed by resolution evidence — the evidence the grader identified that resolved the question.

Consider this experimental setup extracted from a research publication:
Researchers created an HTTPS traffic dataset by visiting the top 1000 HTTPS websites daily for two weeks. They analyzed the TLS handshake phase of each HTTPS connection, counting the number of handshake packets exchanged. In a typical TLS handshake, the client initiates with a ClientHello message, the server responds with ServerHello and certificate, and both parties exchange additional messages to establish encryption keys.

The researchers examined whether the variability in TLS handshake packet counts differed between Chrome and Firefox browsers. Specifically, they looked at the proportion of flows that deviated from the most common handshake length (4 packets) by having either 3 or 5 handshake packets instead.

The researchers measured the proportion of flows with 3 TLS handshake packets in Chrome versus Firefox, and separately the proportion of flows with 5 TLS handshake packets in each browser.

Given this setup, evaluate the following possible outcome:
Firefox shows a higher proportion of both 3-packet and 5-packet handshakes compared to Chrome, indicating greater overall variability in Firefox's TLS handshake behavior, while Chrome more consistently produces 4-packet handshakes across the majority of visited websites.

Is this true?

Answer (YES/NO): YES